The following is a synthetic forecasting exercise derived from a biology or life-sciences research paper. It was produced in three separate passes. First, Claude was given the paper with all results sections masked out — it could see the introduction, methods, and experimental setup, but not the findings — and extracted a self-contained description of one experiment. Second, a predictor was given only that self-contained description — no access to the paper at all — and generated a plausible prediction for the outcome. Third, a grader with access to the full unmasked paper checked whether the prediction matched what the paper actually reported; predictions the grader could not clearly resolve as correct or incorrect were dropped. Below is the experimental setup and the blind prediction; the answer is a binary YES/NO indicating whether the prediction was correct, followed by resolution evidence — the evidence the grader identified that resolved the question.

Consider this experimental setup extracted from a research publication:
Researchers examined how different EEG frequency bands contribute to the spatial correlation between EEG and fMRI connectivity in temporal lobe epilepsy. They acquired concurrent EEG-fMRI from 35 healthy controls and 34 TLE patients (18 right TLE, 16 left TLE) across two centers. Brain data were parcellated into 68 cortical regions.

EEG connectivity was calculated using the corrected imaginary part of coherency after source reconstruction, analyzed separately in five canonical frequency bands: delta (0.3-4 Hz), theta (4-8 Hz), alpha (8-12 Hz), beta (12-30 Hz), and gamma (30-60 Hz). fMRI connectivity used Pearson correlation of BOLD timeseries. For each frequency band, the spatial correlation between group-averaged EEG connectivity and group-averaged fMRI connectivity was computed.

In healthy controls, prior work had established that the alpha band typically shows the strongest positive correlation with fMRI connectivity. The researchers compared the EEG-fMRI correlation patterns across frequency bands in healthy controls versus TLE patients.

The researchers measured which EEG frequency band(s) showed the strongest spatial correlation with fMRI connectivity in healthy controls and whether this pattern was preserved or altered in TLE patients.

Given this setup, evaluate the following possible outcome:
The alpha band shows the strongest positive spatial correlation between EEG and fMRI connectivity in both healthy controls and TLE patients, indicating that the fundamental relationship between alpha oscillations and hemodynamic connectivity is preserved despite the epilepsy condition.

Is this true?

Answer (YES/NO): NO